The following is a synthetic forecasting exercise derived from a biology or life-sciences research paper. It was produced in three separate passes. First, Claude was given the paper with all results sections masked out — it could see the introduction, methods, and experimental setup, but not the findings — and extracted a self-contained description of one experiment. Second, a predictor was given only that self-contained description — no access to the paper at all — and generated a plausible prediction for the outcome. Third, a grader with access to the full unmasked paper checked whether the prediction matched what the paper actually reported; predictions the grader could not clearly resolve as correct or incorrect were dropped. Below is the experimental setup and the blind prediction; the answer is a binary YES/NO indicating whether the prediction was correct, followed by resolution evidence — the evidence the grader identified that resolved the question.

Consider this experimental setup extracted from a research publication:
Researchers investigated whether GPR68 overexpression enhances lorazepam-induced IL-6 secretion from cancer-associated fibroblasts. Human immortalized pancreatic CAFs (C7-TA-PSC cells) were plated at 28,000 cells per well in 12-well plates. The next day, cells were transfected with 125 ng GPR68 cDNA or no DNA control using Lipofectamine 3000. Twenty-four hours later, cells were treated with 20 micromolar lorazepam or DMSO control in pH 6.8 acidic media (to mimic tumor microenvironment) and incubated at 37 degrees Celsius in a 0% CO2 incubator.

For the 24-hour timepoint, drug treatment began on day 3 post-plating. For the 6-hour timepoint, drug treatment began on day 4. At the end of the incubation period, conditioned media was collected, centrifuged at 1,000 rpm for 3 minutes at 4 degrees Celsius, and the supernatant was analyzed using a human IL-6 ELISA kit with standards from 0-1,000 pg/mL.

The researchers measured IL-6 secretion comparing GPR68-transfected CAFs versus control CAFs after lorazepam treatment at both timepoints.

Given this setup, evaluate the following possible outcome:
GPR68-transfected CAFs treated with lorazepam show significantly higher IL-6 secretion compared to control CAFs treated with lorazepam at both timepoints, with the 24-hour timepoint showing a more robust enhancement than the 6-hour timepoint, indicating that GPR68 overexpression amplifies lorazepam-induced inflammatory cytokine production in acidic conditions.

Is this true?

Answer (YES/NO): YES